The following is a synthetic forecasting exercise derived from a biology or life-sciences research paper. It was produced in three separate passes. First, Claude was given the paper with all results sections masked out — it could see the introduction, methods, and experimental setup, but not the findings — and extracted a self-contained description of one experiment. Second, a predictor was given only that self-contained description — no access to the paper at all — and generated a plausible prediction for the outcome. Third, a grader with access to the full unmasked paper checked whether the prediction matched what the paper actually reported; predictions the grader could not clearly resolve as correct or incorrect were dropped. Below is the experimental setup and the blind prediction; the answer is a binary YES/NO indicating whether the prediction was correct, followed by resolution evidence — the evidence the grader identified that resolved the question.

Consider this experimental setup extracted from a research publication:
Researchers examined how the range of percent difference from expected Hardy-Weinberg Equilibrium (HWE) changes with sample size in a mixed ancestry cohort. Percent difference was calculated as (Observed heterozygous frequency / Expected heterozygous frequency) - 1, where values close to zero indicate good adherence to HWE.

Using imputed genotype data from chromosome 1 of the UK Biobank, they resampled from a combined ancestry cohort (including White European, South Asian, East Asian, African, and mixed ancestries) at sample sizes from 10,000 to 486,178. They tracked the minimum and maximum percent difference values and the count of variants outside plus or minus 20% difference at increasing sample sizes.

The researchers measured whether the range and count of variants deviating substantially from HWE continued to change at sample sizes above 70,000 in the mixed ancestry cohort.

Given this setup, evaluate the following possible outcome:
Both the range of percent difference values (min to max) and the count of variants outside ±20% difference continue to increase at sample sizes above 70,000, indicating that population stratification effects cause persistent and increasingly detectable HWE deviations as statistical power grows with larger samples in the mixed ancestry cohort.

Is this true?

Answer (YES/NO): NO